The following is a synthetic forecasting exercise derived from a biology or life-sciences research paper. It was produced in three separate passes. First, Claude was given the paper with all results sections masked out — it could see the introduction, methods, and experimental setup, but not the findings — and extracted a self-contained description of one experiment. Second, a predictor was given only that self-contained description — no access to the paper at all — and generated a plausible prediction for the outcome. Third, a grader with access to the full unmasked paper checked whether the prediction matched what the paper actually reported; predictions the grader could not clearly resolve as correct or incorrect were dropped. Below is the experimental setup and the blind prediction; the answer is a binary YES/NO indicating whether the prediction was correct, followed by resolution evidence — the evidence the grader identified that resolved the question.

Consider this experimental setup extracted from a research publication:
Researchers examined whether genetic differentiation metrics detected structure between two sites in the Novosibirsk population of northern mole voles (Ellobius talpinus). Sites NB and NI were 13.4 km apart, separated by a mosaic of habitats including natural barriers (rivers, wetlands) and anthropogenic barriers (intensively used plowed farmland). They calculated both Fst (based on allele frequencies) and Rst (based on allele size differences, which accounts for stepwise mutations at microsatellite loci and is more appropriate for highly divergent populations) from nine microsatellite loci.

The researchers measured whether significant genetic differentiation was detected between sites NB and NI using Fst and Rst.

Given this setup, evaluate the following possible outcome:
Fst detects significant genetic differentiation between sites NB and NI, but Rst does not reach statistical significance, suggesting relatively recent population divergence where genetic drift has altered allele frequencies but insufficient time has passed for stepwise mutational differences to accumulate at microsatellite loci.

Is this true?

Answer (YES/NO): NO